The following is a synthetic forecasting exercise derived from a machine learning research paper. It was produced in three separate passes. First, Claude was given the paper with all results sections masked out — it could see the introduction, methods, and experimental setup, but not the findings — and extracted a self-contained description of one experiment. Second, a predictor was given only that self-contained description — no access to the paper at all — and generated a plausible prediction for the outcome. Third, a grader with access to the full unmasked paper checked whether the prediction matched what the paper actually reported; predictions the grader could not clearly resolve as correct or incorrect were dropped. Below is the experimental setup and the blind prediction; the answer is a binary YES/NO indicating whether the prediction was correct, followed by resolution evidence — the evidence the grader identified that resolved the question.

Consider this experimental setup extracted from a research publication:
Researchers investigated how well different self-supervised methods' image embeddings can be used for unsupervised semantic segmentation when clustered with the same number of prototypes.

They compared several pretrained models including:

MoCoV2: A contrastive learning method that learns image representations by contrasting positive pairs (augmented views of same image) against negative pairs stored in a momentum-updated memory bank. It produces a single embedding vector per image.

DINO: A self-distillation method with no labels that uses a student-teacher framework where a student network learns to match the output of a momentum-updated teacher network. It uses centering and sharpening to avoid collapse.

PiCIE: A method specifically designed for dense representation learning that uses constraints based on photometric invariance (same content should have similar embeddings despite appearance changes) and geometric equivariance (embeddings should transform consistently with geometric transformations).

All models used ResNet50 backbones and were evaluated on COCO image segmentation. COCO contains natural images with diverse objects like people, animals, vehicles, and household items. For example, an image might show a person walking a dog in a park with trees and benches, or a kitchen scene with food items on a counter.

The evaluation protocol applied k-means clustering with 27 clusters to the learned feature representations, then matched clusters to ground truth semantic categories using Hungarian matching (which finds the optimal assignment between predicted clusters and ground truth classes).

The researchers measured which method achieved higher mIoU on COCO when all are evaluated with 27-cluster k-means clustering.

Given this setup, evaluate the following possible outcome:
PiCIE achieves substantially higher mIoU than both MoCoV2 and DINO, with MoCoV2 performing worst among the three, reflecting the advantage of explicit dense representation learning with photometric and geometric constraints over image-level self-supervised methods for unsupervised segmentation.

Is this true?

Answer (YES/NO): NO